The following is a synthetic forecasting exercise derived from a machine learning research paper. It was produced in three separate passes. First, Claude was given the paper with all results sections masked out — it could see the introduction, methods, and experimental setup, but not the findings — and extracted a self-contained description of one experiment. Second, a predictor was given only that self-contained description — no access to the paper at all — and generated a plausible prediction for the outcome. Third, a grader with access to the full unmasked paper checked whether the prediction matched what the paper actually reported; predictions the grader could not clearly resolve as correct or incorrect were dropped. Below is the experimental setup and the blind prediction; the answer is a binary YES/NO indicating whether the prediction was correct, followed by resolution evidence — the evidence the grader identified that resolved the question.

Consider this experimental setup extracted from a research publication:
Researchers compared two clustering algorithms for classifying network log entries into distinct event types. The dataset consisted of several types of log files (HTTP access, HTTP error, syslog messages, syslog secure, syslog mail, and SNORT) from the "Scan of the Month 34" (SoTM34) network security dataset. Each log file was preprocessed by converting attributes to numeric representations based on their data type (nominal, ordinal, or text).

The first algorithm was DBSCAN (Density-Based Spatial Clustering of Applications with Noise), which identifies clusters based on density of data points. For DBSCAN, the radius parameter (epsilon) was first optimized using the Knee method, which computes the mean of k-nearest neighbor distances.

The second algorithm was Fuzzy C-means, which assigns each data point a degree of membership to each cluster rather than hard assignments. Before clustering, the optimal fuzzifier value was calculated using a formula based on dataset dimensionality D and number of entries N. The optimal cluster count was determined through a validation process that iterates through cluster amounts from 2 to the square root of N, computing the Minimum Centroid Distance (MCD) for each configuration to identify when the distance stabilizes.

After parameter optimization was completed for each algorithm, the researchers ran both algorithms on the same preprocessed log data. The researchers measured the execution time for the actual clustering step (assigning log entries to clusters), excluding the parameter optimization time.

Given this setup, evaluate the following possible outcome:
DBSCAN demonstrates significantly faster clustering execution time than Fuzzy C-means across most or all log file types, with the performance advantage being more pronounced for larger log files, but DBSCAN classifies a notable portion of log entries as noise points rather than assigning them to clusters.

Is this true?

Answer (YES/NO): NO